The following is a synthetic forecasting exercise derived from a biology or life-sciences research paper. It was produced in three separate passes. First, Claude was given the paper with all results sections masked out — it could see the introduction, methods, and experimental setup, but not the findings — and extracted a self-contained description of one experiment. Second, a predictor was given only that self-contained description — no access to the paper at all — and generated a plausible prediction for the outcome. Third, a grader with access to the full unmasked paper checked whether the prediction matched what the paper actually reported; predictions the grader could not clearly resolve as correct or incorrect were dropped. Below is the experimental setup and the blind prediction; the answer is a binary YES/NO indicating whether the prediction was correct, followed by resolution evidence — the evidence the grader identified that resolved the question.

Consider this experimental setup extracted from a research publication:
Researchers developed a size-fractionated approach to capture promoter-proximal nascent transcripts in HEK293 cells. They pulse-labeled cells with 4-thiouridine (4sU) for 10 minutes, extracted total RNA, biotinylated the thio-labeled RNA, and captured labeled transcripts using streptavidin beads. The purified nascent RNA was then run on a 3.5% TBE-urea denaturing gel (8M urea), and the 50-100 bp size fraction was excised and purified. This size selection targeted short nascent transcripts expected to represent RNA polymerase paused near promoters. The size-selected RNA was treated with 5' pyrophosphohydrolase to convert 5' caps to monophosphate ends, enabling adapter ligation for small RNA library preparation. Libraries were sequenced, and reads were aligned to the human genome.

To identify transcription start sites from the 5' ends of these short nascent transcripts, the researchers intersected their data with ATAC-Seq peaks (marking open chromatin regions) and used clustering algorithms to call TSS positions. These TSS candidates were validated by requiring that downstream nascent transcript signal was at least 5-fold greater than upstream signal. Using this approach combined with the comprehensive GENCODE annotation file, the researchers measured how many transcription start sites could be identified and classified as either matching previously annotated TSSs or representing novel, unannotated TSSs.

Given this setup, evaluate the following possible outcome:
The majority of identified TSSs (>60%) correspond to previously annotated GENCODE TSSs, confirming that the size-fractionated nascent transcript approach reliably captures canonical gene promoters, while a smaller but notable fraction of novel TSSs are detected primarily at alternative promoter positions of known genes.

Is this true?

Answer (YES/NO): NO